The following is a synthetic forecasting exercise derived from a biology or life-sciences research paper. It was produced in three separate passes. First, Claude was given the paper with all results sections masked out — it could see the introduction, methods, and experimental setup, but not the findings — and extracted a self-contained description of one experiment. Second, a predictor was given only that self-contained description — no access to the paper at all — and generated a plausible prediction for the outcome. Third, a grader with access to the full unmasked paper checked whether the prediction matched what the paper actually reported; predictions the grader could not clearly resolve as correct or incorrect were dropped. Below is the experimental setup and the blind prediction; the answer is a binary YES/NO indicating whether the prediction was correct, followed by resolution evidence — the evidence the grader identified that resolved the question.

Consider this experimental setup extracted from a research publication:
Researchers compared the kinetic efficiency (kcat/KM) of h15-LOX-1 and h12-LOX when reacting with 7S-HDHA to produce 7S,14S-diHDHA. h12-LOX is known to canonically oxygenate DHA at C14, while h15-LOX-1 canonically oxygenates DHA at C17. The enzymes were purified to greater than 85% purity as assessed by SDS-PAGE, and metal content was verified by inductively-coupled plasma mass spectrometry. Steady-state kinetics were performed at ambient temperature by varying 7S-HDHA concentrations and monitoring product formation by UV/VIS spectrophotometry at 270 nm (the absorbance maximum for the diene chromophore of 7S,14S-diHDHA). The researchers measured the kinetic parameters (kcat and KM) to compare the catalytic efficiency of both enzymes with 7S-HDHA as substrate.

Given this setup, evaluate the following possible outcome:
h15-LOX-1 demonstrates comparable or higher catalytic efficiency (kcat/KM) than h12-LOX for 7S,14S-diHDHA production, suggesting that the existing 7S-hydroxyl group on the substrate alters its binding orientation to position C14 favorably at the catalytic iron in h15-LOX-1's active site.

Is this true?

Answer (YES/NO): NO